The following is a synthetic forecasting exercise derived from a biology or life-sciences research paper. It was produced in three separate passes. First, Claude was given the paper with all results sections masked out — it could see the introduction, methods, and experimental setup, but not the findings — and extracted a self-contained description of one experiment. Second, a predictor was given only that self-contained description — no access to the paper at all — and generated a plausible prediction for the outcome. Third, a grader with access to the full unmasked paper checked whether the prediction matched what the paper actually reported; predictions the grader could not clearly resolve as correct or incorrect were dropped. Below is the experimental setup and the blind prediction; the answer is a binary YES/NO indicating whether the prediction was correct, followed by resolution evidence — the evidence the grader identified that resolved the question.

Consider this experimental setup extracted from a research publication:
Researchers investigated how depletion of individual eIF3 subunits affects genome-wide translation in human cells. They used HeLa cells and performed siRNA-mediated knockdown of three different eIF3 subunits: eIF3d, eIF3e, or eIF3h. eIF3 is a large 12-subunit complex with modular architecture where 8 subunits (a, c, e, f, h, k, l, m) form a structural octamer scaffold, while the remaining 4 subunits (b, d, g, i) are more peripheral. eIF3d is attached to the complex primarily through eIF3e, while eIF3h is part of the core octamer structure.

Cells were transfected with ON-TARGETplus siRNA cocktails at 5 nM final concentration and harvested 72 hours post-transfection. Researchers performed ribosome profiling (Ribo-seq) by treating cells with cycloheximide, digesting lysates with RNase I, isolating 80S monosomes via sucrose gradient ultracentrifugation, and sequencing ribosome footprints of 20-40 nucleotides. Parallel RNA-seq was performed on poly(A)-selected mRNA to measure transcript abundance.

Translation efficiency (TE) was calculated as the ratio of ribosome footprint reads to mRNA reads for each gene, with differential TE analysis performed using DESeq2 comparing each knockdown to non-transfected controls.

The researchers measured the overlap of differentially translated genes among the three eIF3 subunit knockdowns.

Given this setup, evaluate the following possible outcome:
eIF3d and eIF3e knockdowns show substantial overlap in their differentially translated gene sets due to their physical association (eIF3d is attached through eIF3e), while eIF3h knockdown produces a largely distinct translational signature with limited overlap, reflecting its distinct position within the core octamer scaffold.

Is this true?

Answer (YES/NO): NO